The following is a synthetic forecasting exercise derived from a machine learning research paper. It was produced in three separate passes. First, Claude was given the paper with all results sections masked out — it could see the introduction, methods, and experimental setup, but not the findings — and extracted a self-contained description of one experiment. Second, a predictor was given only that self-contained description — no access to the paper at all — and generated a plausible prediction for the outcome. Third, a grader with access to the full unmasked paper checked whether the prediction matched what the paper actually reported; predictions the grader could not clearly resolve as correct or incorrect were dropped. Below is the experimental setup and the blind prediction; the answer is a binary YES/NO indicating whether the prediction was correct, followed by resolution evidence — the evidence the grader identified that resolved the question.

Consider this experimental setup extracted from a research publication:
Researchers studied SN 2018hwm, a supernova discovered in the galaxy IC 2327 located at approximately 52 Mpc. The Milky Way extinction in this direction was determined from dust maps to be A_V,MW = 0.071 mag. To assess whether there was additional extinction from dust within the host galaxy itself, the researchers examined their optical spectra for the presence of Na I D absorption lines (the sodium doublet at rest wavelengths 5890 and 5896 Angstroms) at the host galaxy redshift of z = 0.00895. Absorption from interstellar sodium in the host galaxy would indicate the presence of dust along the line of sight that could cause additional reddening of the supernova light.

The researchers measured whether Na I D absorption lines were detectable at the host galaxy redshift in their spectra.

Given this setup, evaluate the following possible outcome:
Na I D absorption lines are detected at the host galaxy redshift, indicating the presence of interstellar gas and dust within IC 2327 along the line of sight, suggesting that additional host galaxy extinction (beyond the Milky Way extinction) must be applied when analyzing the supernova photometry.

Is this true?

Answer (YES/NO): NO